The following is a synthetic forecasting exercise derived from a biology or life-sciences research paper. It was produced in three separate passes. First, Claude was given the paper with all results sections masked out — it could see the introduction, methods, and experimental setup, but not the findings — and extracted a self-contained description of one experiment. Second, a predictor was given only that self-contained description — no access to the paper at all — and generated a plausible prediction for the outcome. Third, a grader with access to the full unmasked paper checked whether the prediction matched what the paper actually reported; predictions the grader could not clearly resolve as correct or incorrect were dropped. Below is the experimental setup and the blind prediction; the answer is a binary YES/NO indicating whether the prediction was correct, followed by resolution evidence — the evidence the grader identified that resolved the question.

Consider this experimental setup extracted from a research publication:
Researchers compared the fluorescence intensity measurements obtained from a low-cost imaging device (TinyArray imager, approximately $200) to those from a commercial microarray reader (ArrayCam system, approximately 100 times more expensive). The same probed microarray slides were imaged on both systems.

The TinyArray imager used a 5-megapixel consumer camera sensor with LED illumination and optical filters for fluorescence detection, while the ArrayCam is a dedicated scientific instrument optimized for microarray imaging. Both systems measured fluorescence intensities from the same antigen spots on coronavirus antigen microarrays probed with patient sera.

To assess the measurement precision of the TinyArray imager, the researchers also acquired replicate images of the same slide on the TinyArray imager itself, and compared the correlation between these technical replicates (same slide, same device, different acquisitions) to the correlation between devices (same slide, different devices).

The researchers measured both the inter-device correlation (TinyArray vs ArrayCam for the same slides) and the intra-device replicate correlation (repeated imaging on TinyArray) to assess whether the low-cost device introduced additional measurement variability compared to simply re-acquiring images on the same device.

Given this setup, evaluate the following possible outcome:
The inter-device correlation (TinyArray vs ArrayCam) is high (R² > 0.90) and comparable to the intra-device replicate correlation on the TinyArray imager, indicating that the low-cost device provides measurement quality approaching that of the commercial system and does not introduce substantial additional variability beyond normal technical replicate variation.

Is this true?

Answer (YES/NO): NO